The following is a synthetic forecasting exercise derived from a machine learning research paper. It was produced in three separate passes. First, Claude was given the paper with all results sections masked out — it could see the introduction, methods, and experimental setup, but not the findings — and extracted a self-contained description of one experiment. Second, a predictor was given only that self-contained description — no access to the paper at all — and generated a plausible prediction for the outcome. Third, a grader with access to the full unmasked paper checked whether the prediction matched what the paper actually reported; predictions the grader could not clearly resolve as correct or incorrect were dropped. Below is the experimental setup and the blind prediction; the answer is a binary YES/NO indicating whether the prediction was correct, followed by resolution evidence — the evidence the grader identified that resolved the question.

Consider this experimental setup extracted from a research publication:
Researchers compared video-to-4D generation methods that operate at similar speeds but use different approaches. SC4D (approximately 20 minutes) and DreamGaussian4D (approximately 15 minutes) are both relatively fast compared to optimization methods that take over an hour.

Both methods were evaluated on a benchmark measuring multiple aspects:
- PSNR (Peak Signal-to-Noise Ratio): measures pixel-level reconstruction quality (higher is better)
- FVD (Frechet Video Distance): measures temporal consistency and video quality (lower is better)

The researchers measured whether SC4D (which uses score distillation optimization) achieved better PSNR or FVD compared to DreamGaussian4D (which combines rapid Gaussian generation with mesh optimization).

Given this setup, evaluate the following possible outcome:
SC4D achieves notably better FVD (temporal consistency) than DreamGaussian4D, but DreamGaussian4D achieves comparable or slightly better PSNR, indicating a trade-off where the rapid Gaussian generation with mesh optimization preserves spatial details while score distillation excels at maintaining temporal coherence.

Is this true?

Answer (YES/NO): NO